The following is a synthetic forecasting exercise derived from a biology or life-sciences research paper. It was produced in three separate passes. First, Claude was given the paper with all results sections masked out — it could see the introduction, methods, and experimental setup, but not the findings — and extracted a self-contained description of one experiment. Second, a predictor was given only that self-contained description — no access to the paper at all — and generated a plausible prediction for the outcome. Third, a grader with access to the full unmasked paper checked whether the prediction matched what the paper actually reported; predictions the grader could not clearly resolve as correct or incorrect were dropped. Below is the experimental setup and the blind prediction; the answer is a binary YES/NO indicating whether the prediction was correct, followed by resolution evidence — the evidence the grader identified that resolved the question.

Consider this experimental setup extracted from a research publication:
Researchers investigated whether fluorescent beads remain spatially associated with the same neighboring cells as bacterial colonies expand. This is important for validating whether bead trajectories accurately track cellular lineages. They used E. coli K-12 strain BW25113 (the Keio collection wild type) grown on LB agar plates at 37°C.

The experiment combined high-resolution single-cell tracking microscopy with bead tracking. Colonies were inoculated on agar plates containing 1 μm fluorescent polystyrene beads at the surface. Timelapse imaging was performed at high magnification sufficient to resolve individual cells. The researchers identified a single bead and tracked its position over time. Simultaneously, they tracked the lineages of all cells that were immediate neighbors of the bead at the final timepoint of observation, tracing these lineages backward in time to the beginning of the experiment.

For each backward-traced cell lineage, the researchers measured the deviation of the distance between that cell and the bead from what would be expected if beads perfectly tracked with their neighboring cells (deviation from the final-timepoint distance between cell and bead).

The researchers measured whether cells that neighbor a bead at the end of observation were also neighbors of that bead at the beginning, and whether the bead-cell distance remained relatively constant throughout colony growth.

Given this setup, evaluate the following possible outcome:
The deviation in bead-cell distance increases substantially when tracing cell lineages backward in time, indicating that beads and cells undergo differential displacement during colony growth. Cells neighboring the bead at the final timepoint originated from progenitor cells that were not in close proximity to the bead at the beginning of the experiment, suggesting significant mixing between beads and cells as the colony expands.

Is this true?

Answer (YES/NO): NO